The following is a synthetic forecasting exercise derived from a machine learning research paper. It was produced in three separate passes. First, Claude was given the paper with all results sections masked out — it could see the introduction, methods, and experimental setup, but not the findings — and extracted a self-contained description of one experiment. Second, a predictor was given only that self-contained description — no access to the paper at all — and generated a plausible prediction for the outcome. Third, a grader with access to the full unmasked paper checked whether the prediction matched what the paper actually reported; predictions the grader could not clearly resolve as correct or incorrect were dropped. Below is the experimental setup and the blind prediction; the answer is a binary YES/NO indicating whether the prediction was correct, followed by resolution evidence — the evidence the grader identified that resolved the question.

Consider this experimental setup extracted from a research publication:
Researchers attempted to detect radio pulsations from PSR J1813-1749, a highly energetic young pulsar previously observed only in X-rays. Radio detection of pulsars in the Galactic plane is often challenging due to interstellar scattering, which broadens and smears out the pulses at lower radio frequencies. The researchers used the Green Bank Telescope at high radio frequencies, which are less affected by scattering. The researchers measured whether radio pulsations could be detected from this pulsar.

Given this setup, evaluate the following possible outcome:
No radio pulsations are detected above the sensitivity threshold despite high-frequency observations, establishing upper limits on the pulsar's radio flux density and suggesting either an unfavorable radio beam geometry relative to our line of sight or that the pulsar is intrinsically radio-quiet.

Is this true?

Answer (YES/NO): NO